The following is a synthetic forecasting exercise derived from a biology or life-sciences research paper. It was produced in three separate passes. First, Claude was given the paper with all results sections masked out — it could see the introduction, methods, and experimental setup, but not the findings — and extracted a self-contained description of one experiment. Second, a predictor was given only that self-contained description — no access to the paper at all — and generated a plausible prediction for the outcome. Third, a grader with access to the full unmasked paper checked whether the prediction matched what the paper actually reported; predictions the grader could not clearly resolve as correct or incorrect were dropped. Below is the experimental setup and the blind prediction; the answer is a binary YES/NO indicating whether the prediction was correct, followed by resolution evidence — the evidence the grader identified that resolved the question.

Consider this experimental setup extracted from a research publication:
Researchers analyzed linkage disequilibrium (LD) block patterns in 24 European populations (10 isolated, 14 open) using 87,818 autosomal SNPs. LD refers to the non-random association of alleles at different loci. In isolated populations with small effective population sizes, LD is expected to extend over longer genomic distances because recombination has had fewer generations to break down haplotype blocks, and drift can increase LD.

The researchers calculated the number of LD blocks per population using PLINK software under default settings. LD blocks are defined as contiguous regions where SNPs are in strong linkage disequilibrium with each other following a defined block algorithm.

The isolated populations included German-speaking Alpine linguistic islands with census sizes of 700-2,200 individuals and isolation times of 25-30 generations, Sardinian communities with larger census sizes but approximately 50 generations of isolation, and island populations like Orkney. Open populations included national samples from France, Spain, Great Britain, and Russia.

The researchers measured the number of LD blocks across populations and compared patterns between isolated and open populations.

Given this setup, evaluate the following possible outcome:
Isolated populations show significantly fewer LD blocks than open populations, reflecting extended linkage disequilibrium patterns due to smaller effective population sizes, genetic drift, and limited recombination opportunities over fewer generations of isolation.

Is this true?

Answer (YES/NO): NO